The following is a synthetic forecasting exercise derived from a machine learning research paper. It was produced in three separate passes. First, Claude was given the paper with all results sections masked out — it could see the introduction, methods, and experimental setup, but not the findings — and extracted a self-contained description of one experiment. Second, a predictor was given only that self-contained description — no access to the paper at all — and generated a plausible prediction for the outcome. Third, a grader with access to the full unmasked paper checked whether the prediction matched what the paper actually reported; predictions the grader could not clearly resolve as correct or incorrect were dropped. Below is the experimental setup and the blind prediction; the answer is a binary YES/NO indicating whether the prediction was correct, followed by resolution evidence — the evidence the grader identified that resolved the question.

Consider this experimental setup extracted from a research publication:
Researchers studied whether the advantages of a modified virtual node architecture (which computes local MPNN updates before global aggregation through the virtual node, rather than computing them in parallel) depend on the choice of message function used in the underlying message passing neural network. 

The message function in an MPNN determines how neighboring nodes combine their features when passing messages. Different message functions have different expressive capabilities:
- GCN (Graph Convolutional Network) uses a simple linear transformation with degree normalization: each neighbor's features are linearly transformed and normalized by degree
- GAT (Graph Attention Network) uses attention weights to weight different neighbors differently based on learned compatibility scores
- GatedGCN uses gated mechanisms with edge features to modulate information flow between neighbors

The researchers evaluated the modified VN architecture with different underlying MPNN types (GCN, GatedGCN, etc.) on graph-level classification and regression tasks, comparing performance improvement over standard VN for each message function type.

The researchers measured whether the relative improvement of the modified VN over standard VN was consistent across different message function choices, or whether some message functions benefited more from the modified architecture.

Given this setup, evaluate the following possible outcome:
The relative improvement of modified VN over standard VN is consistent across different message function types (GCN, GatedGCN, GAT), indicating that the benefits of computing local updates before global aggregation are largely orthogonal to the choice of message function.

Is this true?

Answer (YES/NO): NO